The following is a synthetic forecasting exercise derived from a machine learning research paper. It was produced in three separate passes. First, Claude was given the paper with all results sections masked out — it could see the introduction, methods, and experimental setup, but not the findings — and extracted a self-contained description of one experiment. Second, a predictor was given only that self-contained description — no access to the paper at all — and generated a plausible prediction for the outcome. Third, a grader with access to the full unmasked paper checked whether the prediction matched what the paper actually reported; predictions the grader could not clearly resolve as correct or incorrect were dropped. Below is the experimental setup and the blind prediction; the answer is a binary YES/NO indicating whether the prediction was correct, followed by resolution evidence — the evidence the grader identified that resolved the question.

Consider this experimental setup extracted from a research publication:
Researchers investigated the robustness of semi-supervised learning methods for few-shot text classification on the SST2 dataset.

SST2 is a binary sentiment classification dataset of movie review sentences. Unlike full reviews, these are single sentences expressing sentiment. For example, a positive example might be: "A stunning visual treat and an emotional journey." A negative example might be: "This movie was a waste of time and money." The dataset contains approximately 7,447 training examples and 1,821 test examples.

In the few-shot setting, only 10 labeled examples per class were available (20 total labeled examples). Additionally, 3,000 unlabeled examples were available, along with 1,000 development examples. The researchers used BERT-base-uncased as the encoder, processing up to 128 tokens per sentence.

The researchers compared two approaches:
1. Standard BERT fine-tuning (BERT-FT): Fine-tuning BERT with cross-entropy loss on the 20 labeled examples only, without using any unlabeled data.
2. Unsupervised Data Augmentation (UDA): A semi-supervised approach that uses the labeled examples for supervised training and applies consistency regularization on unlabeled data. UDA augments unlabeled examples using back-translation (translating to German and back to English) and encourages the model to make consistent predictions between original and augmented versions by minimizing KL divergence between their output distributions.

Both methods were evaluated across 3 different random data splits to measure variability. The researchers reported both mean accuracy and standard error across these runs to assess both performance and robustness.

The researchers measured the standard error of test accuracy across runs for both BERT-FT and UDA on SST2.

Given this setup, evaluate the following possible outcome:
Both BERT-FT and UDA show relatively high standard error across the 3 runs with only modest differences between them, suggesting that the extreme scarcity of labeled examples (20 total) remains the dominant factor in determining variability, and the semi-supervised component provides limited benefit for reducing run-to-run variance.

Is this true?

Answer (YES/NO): NO